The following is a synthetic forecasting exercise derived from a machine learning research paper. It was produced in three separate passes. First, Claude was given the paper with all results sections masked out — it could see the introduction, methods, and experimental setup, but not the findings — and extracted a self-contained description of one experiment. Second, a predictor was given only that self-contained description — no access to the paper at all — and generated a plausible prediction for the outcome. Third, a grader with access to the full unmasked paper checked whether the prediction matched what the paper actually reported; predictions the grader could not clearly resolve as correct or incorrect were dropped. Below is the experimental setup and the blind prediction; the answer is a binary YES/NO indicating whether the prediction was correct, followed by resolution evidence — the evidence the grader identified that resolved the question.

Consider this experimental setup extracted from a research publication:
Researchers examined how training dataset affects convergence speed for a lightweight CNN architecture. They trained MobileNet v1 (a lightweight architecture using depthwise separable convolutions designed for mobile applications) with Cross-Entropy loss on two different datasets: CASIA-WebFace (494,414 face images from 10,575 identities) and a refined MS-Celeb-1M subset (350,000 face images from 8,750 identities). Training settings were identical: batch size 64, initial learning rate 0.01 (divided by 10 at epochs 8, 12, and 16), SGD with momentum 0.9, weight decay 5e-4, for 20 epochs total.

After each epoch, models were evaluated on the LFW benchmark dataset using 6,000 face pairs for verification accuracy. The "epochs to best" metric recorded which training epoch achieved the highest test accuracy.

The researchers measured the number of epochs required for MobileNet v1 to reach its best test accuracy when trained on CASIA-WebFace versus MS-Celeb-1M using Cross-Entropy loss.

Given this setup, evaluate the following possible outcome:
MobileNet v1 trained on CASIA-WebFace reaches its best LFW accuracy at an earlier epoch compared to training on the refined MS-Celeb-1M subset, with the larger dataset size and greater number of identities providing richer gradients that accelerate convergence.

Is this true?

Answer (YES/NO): YES